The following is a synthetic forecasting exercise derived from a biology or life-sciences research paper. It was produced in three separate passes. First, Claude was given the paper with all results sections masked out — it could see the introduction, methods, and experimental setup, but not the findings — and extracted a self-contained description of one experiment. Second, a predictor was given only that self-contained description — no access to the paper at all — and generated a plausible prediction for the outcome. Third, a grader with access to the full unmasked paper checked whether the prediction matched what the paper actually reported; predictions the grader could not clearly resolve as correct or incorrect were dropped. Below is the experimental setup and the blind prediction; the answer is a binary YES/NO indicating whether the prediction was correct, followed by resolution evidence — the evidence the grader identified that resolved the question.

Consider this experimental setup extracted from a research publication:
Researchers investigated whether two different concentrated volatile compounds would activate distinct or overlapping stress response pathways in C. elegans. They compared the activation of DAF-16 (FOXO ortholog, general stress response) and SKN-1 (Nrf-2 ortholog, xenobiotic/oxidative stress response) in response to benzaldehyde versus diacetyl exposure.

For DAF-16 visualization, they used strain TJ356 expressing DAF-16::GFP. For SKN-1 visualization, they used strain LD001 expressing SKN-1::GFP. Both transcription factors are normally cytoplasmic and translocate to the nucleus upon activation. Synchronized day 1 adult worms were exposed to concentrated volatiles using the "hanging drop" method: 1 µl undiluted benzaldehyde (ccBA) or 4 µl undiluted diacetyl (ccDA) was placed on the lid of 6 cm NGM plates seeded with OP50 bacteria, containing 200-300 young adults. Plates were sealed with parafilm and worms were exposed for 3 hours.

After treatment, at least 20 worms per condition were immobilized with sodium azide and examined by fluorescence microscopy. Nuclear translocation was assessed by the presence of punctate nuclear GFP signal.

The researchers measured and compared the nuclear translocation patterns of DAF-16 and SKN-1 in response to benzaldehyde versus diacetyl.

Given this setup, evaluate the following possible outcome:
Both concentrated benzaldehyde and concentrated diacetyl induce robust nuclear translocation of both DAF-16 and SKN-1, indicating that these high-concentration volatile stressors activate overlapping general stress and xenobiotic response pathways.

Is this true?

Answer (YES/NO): NO